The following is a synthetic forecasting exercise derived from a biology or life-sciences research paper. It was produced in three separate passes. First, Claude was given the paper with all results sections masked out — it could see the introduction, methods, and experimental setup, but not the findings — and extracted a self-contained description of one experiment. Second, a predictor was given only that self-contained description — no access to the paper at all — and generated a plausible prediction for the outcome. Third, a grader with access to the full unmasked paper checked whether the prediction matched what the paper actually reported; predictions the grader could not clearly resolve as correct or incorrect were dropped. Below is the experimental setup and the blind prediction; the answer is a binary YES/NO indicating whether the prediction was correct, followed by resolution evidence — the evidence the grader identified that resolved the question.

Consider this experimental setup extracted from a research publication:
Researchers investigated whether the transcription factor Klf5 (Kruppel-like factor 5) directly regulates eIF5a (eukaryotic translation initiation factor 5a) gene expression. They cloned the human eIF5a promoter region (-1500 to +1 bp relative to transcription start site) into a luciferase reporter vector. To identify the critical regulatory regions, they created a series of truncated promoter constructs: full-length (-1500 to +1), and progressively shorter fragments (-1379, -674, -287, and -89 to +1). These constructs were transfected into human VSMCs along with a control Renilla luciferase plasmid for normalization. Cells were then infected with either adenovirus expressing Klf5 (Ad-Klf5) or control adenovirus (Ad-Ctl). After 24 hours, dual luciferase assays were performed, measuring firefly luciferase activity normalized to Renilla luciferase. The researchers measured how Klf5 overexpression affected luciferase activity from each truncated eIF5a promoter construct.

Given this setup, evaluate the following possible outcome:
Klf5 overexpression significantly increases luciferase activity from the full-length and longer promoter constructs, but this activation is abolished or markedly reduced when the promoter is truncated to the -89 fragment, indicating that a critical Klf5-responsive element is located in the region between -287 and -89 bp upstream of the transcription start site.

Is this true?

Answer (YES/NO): YES